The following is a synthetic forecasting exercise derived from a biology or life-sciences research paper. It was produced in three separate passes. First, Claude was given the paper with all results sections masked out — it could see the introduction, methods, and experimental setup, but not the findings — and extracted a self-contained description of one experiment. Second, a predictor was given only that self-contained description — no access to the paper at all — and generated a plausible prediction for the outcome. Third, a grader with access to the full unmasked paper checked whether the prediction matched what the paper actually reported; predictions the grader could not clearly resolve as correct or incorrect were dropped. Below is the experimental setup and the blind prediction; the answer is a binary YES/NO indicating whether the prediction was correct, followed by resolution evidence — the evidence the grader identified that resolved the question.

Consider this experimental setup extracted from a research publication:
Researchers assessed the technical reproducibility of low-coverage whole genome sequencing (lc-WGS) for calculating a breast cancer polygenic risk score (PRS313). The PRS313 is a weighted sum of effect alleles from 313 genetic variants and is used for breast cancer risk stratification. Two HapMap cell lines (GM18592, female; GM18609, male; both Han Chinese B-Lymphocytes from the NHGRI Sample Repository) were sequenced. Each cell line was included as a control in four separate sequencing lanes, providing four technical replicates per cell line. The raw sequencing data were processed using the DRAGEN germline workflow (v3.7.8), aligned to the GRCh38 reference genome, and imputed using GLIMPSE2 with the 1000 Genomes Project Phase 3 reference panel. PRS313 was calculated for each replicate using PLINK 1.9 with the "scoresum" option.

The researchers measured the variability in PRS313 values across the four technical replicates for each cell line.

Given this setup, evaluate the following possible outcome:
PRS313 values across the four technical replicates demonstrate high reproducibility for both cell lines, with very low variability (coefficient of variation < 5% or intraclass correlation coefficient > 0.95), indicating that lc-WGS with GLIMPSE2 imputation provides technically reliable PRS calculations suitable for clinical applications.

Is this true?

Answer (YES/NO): YES